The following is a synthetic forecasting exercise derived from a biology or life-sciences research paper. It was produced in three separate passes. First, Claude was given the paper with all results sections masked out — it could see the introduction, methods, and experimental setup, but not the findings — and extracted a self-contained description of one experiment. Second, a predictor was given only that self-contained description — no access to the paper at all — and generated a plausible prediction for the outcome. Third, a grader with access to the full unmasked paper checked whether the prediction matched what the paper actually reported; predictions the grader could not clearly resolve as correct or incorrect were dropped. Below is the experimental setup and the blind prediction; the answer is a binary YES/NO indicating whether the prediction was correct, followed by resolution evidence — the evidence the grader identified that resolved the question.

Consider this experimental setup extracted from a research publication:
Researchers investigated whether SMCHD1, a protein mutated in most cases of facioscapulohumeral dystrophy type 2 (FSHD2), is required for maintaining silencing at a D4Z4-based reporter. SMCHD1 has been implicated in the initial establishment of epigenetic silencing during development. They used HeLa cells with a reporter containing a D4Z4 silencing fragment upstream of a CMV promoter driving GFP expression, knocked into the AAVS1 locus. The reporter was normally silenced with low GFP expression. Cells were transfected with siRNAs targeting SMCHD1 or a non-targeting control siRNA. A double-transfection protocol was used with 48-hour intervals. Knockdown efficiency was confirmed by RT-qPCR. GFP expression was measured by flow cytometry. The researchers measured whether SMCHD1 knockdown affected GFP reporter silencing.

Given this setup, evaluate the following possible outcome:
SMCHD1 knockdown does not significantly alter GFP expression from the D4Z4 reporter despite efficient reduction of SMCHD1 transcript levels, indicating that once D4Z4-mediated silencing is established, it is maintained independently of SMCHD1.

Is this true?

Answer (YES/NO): NO